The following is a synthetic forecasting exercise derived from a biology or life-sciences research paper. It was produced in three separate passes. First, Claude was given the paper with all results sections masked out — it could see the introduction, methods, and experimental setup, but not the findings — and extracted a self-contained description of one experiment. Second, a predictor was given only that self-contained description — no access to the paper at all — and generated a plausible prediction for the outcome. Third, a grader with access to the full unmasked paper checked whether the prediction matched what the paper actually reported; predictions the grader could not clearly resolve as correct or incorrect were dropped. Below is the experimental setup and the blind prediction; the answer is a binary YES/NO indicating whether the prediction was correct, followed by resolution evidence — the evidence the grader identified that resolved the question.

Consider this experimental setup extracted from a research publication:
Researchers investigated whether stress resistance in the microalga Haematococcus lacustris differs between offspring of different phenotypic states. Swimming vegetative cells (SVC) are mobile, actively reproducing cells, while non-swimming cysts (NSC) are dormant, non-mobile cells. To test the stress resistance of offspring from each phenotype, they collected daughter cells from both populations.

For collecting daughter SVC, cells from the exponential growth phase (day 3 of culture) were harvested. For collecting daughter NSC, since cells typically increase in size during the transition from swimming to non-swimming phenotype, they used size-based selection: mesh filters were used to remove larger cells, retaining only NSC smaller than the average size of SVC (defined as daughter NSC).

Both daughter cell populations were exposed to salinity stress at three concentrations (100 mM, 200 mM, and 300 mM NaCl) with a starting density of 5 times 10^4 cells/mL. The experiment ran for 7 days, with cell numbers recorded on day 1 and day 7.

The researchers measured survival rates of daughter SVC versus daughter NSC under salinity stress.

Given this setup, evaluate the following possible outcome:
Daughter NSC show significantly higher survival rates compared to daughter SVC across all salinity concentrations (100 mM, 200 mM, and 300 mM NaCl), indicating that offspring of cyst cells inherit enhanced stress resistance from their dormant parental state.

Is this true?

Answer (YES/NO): YES